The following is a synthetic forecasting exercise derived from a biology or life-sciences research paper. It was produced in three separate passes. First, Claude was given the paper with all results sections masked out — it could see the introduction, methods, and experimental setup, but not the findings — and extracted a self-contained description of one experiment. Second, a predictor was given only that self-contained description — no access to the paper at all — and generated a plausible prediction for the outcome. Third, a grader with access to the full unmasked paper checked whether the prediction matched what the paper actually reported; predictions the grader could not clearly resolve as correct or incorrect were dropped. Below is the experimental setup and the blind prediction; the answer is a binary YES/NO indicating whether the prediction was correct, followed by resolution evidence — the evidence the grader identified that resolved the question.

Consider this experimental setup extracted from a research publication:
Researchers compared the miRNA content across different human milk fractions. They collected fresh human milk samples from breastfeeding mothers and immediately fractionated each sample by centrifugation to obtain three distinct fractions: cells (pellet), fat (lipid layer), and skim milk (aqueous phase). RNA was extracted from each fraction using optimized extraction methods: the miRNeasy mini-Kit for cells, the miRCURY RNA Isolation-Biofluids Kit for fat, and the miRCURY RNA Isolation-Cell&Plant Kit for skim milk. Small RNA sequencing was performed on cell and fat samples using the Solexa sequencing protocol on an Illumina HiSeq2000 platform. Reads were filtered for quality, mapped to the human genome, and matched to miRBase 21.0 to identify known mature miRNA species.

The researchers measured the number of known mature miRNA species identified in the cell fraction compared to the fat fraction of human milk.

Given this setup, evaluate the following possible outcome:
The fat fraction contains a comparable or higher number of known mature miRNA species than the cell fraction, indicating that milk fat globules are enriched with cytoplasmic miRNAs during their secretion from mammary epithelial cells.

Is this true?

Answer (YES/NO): NO